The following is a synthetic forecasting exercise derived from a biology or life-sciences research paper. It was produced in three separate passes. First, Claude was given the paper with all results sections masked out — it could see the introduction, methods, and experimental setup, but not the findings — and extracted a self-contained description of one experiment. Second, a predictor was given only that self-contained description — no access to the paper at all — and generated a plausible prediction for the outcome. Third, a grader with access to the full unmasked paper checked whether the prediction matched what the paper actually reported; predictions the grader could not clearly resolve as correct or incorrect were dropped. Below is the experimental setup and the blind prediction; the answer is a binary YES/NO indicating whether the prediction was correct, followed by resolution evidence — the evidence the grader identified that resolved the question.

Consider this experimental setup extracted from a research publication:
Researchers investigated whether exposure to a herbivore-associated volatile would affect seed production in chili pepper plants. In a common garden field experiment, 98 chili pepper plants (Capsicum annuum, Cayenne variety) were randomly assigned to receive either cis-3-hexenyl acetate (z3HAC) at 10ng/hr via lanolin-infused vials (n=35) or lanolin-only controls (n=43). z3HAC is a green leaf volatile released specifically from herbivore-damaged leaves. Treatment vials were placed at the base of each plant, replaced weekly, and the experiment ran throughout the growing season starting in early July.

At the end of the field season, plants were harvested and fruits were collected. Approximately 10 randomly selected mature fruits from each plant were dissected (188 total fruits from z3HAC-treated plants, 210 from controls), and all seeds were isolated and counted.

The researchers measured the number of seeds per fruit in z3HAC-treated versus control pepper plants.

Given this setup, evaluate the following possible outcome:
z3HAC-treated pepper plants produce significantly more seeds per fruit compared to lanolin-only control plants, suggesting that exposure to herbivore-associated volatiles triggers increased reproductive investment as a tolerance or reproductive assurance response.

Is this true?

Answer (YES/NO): NO